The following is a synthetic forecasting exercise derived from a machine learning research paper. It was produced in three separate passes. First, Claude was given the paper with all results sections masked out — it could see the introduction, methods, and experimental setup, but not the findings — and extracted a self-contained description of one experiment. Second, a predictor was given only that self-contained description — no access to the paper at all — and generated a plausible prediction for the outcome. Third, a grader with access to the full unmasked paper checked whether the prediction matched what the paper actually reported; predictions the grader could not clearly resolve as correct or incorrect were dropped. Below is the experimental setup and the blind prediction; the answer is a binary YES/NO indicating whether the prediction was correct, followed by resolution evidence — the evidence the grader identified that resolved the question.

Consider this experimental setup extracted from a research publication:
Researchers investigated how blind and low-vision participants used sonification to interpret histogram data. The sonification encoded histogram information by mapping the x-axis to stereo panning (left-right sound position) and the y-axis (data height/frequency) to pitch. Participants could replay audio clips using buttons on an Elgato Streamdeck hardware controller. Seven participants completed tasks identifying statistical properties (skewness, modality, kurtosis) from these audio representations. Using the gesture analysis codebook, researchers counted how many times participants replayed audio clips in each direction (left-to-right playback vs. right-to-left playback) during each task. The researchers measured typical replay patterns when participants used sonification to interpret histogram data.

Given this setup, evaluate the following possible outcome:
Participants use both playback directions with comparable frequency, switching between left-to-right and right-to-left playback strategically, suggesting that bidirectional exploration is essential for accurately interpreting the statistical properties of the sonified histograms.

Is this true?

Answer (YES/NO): NO